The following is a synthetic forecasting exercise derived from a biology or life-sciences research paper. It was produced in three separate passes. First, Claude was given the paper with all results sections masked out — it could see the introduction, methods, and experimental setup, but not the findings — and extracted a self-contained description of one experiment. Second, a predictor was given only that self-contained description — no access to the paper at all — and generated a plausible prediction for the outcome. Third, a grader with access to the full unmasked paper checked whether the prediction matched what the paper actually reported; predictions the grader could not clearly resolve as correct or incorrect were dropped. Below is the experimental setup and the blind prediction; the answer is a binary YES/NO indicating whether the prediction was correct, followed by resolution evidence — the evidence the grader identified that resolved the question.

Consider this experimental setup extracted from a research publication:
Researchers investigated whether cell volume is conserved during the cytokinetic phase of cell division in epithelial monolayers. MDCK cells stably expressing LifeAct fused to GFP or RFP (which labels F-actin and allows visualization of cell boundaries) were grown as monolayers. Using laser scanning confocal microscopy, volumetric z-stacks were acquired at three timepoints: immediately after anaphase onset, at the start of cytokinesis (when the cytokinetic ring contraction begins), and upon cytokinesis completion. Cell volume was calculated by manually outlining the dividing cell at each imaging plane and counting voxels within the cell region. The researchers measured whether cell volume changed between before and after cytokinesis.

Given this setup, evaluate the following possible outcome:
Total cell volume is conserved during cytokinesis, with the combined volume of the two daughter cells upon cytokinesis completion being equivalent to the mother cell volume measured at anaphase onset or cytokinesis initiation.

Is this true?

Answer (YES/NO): NO